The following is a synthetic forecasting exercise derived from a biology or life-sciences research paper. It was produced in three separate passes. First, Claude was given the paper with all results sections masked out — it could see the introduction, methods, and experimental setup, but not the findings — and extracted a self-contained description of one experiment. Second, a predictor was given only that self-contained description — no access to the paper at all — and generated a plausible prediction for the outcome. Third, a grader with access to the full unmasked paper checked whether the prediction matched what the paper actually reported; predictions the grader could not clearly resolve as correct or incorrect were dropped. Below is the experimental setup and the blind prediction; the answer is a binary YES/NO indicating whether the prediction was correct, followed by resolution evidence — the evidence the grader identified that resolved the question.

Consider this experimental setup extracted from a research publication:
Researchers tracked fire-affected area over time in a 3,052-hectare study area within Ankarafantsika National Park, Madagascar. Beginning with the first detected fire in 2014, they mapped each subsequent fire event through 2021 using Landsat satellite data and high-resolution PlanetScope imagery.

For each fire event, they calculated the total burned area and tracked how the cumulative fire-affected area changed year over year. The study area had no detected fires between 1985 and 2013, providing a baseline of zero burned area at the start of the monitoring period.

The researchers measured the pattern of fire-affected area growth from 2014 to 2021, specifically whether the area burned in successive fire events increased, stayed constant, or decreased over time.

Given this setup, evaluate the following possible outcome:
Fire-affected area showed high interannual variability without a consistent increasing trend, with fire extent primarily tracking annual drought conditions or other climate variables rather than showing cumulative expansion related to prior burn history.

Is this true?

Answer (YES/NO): NO